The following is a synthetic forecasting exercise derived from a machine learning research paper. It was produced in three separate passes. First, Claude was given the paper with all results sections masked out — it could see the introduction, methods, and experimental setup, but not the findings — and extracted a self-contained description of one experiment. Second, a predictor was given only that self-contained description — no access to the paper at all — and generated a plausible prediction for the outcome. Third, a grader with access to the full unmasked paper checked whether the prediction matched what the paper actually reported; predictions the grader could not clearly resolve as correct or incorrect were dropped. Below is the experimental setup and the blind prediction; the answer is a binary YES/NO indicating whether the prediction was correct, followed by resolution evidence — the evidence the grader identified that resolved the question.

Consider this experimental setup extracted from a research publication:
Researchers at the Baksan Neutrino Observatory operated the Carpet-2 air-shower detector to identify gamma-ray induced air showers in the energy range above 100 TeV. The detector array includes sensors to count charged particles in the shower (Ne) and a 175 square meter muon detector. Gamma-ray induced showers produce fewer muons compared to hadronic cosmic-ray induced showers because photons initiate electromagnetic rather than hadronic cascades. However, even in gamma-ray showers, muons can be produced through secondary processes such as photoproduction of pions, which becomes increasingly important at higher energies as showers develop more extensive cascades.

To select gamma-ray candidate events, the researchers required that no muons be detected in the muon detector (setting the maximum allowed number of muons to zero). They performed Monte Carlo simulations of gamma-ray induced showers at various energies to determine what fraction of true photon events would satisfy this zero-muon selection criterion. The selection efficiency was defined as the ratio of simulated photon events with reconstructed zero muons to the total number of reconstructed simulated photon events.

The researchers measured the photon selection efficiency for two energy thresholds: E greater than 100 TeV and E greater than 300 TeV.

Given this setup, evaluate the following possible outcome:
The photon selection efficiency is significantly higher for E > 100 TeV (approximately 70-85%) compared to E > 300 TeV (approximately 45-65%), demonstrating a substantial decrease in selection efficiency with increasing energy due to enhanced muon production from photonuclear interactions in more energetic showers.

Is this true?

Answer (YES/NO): NO